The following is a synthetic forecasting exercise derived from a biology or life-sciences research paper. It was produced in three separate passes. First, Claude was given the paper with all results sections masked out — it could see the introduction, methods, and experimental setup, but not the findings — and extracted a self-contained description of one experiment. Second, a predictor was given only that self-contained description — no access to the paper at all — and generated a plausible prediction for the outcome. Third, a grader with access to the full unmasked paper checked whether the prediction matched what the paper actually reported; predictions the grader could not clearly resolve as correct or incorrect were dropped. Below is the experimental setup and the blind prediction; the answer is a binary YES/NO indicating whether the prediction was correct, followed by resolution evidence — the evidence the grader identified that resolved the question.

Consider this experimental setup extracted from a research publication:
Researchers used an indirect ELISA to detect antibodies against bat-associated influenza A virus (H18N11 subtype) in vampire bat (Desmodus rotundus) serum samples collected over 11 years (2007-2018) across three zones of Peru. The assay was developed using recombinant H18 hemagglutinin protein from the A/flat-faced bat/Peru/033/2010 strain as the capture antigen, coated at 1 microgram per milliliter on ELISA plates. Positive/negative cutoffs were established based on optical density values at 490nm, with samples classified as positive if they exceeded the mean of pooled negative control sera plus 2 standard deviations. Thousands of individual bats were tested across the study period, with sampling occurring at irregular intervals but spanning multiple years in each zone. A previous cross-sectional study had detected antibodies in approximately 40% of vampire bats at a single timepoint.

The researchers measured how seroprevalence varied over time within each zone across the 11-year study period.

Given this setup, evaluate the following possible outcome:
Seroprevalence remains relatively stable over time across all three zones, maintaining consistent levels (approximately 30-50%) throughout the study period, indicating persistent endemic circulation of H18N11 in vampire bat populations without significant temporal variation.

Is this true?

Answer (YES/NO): NO